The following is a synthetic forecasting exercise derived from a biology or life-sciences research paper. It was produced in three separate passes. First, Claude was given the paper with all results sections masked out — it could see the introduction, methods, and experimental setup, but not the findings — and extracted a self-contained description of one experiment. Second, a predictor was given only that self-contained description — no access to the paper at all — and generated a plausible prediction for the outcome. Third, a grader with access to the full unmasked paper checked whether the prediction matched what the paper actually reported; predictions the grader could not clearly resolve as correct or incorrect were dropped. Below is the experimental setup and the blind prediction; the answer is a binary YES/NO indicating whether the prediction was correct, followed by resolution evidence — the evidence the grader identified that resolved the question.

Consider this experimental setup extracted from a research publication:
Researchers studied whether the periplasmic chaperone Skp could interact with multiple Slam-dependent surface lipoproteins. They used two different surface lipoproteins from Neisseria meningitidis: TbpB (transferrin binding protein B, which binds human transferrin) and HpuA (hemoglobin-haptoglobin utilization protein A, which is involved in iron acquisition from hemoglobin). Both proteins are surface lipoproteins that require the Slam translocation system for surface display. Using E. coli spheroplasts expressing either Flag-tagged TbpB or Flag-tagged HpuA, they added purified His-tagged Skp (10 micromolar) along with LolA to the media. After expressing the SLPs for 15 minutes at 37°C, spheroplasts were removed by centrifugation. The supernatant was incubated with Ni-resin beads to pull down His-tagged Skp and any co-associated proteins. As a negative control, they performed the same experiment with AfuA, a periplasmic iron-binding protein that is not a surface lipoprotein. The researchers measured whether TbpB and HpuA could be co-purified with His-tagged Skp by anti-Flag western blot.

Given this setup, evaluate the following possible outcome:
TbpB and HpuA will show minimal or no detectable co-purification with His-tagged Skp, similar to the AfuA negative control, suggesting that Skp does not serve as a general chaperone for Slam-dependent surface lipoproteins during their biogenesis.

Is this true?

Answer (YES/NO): NO